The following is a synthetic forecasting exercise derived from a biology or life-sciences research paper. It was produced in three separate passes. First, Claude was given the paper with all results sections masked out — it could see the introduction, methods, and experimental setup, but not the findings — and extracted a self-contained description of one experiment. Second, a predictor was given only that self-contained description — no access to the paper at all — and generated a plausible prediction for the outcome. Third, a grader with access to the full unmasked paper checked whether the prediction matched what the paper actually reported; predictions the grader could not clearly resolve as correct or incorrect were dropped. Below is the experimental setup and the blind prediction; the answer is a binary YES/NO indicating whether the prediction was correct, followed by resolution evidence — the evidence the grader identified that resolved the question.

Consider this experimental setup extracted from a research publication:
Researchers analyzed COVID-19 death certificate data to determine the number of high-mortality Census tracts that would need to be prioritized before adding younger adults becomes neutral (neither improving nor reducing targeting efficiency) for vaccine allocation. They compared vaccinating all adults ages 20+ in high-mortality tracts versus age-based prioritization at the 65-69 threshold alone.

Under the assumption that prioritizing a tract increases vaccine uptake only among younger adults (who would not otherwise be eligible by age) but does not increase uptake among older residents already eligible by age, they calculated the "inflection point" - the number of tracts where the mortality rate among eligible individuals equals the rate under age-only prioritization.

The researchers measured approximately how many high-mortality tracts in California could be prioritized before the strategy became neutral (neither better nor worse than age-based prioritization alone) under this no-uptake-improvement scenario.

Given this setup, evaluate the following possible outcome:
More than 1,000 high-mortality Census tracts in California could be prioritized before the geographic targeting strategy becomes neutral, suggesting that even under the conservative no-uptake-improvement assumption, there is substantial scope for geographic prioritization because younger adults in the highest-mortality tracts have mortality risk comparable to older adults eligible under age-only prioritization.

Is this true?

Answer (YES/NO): NO